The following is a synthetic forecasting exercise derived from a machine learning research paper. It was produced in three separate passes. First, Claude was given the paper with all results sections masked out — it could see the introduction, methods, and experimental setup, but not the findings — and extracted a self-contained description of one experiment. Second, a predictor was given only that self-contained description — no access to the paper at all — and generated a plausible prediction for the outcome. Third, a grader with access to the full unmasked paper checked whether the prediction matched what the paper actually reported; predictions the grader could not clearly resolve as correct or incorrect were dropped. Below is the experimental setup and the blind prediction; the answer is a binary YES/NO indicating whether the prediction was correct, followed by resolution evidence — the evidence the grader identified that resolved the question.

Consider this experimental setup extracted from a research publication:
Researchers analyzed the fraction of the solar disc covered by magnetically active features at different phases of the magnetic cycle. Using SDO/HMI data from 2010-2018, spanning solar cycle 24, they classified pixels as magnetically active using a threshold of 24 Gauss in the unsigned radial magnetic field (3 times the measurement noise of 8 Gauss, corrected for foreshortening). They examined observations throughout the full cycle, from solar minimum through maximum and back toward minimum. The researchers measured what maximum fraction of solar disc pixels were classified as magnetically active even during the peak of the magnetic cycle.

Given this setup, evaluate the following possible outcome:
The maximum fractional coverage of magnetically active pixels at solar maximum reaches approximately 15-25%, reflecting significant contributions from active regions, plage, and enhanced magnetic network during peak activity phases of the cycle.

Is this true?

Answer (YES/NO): NO